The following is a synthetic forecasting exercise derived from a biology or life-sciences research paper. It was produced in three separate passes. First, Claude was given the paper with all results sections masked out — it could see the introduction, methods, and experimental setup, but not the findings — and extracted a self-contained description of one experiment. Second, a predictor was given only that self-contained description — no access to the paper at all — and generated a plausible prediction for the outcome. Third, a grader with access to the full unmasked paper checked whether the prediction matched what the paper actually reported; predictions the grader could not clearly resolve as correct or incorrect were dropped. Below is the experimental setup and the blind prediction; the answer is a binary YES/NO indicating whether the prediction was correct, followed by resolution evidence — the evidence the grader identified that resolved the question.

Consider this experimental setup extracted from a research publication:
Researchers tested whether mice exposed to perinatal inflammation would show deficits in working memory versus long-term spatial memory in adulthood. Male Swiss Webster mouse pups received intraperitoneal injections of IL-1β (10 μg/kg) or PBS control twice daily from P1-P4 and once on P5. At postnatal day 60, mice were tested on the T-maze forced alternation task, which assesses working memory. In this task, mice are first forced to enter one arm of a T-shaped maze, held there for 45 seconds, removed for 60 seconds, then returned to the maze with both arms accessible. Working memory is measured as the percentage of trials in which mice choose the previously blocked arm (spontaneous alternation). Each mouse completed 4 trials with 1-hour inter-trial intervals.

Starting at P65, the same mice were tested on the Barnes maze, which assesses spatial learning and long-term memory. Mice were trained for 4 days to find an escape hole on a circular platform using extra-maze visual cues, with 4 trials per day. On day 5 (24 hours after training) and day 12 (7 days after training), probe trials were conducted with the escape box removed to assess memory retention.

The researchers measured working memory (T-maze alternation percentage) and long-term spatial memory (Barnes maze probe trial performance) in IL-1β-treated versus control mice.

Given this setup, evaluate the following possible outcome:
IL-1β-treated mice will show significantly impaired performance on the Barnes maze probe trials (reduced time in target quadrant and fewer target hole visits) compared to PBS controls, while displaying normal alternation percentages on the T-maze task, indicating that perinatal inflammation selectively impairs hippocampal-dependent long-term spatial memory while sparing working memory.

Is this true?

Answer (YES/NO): NO